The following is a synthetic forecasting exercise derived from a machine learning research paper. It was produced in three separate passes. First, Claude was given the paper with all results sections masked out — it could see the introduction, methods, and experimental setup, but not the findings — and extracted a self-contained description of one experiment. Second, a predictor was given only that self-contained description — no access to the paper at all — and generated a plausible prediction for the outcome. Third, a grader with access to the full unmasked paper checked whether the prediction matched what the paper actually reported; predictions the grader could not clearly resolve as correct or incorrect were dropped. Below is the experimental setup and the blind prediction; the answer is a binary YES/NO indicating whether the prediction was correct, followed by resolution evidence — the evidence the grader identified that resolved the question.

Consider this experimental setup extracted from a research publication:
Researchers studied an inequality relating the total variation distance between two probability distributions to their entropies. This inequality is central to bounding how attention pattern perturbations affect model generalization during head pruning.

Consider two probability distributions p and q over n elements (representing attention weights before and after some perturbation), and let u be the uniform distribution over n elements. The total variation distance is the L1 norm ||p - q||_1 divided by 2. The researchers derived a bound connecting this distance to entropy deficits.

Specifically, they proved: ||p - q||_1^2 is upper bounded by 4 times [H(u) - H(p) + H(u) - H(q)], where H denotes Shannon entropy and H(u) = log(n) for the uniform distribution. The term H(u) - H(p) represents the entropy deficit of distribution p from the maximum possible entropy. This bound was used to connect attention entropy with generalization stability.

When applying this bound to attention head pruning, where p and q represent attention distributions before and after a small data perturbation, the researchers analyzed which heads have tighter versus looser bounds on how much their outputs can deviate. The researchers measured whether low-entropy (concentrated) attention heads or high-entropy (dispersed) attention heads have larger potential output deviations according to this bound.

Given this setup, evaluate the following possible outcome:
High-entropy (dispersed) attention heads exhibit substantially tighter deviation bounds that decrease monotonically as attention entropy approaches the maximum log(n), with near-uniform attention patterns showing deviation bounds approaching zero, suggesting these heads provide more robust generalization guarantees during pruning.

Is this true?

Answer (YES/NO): NO